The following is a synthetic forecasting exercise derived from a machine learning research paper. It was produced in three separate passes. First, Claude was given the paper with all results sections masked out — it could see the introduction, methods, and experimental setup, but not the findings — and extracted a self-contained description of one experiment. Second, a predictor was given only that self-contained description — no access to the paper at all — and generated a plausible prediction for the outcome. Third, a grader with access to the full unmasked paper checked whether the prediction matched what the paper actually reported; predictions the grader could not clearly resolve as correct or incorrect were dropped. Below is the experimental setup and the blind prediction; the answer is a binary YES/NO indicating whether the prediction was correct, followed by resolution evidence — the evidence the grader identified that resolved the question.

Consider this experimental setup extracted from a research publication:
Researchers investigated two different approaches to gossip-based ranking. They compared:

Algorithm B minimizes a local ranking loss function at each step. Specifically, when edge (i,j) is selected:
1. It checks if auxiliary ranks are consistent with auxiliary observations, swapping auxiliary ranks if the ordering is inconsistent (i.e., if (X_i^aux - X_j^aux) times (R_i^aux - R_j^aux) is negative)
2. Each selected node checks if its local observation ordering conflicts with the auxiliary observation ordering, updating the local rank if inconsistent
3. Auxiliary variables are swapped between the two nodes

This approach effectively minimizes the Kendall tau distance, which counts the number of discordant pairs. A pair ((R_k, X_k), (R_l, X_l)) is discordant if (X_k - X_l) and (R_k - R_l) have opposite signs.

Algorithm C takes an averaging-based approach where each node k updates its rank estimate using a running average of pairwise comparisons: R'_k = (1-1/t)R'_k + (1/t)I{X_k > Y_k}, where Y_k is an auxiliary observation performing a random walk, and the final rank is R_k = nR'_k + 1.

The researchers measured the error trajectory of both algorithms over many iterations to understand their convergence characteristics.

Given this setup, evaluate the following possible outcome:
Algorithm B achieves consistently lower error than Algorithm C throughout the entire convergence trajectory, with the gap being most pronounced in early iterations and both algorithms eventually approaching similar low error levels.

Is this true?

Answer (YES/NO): NO